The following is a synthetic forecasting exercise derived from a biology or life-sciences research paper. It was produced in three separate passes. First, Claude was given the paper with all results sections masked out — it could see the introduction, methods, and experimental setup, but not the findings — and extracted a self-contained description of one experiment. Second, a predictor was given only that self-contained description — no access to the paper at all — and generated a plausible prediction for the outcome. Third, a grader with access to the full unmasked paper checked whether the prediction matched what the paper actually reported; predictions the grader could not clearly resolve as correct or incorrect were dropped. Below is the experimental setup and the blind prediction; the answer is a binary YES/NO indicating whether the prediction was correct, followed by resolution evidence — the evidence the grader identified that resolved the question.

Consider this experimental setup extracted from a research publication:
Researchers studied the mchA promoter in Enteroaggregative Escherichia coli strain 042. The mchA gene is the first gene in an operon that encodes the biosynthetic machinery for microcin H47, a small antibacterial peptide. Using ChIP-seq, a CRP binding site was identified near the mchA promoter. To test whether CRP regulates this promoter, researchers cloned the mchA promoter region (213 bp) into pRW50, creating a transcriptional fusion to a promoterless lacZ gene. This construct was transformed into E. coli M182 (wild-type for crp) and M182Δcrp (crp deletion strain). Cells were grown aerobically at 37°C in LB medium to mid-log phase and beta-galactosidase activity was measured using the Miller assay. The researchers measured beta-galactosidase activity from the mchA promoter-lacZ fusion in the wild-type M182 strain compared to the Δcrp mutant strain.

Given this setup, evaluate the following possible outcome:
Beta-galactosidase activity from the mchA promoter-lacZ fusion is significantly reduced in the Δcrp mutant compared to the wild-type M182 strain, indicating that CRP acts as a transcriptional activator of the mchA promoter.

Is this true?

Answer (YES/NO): YES